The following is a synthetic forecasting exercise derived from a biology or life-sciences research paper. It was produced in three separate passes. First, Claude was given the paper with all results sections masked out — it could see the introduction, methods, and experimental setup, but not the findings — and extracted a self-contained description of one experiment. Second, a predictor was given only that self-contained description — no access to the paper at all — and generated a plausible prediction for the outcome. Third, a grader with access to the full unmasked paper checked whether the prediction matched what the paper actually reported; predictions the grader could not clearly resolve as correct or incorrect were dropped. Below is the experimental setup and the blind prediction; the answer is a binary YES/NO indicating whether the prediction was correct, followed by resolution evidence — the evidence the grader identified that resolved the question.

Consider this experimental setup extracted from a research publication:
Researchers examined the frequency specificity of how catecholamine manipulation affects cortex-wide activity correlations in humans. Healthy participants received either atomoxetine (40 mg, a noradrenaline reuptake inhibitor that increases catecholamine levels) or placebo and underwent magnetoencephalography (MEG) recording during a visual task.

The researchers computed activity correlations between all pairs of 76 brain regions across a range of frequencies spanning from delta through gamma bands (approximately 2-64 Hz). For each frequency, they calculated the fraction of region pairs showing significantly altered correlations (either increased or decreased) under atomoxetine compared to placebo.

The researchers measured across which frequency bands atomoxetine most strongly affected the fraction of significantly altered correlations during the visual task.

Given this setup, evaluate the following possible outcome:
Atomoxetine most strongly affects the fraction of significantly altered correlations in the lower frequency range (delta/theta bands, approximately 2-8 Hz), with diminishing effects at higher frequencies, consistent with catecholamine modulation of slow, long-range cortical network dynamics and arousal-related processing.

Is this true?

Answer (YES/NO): NO